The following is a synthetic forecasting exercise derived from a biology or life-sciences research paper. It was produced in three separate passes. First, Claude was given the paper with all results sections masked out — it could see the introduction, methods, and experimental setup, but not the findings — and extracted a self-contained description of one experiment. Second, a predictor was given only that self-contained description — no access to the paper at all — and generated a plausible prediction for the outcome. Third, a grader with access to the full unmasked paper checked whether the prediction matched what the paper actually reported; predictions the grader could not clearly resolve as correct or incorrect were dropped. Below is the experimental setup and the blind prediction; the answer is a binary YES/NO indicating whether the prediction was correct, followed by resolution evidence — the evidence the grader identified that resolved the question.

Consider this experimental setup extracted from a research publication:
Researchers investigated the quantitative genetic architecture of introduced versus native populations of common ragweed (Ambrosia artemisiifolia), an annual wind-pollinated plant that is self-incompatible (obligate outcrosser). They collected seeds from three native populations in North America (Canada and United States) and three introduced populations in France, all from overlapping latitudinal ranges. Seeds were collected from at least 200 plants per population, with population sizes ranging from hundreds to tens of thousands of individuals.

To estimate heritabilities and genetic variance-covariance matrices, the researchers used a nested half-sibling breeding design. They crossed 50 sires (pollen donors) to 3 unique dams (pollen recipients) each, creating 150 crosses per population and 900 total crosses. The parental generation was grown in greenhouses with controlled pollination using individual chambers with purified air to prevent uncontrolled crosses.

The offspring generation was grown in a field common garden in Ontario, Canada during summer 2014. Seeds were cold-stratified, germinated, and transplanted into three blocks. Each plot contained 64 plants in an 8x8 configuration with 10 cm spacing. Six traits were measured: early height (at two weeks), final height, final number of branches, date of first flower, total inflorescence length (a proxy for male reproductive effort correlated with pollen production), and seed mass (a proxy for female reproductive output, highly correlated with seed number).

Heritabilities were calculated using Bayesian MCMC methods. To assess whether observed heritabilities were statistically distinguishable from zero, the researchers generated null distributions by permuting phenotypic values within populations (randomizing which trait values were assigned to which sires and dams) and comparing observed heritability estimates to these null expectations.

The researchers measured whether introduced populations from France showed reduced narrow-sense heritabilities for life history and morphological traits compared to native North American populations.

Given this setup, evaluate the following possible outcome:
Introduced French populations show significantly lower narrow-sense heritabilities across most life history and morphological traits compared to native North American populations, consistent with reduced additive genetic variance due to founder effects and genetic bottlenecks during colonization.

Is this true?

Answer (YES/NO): NO